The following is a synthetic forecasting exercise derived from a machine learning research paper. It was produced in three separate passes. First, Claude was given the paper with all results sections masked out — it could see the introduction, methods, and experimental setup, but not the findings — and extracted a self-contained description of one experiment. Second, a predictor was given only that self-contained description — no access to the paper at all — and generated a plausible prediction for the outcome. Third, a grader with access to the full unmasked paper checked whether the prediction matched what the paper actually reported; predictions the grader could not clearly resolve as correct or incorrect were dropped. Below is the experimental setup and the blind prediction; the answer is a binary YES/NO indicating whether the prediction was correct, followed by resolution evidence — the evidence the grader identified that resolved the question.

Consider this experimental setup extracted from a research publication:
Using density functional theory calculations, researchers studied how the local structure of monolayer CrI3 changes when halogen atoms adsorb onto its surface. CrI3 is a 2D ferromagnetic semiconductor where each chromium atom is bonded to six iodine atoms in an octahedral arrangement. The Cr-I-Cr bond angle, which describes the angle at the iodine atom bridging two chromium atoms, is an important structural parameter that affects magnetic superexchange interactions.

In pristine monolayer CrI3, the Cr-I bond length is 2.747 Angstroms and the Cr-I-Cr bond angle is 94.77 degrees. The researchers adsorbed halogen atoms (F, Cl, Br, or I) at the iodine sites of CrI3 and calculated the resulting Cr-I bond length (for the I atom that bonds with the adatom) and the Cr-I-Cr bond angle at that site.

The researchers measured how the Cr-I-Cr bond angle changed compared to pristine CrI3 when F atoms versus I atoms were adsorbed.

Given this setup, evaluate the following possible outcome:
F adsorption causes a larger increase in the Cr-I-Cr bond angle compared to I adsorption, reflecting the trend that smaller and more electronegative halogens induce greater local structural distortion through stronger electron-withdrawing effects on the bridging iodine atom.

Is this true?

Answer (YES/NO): YES